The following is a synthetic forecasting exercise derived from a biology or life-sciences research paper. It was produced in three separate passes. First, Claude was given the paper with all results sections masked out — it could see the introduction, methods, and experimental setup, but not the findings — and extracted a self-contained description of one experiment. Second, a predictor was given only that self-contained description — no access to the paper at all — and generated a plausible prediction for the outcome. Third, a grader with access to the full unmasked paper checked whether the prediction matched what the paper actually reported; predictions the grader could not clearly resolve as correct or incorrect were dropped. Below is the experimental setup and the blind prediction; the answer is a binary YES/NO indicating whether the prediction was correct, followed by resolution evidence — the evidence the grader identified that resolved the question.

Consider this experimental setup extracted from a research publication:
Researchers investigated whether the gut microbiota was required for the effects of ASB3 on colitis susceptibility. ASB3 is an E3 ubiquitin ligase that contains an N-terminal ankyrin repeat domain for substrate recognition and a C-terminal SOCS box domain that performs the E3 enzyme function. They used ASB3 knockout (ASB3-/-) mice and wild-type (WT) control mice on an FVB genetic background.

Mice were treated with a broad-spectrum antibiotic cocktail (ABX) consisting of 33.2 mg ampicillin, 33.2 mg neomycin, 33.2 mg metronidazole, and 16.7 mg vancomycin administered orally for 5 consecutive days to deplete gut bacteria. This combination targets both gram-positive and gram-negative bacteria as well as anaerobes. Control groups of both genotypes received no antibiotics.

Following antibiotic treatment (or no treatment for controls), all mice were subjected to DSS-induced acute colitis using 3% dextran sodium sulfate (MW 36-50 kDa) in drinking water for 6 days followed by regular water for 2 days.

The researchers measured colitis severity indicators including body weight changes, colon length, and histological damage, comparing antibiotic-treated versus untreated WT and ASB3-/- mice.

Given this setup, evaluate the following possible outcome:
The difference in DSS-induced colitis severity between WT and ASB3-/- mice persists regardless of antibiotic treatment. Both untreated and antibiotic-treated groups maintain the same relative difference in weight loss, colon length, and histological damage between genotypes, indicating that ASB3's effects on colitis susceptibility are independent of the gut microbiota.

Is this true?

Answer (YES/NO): NO